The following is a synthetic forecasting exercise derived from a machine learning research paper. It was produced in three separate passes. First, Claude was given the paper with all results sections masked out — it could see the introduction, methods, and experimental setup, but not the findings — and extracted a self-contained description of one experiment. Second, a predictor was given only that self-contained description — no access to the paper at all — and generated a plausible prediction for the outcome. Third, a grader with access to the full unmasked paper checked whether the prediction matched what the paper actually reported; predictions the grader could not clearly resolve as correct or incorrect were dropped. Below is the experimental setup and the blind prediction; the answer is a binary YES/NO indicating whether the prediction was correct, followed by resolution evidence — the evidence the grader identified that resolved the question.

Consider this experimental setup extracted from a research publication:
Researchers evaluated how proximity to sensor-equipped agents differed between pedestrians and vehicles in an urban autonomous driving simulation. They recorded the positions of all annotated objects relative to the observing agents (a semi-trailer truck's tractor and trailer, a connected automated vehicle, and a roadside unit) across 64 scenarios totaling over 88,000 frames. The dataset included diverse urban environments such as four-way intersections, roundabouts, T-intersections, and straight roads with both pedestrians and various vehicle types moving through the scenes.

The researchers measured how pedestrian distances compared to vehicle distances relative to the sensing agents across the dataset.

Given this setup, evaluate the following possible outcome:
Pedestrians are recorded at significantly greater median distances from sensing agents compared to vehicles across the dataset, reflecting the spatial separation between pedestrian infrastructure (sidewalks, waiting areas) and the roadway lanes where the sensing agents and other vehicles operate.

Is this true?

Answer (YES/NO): NO